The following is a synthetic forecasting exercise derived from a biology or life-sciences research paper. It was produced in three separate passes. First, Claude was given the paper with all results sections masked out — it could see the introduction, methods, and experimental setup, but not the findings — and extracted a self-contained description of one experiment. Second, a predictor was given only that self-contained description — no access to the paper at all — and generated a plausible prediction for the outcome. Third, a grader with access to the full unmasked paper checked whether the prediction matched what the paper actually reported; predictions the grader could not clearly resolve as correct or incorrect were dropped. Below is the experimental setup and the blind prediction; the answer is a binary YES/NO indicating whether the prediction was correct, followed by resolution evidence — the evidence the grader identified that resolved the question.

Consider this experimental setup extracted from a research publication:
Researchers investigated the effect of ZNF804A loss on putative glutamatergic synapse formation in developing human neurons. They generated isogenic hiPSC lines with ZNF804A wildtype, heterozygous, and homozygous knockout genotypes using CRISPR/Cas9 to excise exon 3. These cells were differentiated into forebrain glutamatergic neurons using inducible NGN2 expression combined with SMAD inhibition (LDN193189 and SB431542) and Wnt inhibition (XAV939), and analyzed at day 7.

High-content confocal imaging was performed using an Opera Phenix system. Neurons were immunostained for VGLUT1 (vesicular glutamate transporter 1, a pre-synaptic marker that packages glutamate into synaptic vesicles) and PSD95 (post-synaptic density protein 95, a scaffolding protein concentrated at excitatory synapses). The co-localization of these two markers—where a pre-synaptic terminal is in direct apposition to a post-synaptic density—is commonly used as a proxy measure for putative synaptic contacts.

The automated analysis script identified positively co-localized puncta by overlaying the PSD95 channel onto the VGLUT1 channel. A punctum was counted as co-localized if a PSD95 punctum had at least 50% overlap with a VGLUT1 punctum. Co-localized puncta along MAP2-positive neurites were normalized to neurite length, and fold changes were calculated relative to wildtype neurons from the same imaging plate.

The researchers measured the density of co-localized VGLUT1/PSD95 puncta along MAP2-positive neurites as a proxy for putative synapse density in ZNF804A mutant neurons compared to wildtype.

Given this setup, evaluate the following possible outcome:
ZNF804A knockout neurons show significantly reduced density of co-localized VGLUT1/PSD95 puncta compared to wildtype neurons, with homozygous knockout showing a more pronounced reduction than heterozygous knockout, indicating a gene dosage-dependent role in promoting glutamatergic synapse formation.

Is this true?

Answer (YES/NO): NO